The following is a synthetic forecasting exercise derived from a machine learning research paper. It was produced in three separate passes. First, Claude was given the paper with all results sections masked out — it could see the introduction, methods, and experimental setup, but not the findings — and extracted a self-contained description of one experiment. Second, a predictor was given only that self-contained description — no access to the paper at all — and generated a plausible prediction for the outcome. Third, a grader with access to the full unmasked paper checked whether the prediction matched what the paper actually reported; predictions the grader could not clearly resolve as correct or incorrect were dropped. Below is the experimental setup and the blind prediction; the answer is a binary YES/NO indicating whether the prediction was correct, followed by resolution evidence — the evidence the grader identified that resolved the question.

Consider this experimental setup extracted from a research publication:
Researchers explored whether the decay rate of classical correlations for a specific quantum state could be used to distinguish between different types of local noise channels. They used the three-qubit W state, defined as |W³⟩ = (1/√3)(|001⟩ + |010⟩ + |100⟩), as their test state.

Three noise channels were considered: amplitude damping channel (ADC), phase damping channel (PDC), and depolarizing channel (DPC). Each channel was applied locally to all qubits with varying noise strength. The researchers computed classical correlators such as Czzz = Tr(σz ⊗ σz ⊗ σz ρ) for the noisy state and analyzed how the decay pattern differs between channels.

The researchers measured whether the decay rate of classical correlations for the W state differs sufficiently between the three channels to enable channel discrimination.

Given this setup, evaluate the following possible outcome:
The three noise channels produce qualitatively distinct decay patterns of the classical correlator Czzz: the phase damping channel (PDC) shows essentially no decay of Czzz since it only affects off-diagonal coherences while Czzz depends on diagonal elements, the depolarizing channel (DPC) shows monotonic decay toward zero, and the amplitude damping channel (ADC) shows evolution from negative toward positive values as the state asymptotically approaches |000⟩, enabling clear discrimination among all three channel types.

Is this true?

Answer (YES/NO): NO